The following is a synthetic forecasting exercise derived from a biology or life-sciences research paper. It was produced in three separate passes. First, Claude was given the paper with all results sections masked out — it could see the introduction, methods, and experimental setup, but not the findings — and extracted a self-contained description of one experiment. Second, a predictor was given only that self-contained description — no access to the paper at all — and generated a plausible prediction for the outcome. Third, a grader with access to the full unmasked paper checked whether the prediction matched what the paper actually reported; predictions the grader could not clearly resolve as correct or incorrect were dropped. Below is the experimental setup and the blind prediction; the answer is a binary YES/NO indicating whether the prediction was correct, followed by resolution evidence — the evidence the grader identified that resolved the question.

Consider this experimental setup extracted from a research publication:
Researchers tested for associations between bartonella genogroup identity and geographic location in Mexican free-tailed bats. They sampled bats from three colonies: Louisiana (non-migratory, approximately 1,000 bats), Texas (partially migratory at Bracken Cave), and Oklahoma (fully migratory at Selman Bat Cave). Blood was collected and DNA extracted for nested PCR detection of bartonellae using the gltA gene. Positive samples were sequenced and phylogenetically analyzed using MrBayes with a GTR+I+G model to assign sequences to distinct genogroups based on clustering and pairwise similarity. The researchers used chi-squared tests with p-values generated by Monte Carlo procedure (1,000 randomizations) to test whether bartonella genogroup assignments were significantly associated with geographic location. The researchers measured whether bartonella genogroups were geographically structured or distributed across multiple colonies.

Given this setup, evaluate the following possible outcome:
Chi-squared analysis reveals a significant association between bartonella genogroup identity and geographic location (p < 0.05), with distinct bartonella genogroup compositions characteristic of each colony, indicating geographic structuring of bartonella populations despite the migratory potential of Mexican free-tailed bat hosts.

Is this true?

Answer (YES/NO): NO